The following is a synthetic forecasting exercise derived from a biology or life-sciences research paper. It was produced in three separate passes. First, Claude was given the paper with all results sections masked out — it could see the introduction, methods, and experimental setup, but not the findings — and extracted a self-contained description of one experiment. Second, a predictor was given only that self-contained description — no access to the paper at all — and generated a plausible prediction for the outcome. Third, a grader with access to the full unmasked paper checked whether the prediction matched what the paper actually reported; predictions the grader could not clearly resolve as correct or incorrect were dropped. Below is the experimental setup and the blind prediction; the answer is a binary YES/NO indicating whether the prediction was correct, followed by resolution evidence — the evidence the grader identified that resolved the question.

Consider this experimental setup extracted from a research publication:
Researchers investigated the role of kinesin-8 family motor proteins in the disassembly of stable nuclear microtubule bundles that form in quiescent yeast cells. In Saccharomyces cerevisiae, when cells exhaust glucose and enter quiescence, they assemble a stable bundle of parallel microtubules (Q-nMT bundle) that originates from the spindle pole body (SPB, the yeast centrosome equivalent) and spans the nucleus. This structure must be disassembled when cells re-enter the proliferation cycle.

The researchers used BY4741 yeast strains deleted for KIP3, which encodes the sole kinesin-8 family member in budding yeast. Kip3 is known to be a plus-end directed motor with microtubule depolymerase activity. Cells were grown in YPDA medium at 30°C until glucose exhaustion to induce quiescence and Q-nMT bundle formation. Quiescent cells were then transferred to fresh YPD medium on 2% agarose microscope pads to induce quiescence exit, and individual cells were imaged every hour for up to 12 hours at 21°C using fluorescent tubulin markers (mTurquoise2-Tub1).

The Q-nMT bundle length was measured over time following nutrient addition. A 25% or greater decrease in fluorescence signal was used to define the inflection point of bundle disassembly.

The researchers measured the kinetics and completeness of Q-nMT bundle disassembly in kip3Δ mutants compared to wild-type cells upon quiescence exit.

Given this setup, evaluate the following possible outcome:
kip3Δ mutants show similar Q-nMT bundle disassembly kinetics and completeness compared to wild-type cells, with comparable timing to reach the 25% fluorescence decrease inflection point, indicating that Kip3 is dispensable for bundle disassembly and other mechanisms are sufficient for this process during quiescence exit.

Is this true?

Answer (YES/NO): NO